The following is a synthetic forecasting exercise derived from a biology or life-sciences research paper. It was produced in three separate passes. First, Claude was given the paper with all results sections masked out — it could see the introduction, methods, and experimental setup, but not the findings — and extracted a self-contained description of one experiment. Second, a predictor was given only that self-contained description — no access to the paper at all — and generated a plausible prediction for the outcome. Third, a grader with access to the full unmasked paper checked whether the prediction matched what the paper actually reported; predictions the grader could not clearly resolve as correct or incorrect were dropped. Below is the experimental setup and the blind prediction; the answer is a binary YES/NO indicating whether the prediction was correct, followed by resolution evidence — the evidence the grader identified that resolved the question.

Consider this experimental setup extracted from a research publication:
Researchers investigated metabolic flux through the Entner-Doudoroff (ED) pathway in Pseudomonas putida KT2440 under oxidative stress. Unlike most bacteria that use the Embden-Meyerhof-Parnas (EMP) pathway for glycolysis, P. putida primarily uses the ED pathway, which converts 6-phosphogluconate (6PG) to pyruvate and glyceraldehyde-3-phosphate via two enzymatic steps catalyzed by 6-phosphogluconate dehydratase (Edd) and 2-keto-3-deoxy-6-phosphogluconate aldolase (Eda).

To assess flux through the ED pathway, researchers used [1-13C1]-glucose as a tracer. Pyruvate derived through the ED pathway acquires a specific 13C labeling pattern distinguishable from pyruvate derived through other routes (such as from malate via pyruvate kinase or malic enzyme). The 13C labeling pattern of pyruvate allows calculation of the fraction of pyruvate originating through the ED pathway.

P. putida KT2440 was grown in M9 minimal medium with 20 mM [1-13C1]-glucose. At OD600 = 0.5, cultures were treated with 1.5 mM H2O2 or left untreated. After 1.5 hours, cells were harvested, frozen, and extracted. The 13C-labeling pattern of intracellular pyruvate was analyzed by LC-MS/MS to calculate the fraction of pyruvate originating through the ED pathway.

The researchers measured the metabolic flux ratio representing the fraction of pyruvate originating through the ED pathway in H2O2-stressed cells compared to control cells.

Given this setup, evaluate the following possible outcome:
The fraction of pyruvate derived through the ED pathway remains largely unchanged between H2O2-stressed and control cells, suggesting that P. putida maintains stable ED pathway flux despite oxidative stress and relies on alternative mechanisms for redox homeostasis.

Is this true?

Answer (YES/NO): NO